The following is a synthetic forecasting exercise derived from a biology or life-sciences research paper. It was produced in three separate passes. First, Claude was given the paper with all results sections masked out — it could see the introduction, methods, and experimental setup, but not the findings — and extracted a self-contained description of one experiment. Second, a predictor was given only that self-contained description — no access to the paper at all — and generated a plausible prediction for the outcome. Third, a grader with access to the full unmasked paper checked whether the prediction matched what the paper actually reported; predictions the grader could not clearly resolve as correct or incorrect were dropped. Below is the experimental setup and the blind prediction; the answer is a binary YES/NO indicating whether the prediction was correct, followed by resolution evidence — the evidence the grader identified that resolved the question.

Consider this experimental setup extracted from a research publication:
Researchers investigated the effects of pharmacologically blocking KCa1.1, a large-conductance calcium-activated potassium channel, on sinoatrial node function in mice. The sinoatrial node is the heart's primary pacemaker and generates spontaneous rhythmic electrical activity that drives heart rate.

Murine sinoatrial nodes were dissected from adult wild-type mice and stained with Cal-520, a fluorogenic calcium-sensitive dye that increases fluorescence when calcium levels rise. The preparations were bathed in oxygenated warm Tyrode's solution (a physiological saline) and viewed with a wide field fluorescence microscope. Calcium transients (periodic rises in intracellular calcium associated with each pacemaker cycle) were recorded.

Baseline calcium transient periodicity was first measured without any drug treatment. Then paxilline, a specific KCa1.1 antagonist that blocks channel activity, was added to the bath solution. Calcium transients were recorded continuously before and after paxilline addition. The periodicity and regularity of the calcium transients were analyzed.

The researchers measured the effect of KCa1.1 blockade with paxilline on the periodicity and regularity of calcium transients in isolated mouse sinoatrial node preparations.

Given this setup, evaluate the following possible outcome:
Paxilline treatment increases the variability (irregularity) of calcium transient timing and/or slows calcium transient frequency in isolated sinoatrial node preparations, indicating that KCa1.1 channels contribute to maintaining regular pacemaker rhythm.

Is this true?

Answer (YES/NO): NO